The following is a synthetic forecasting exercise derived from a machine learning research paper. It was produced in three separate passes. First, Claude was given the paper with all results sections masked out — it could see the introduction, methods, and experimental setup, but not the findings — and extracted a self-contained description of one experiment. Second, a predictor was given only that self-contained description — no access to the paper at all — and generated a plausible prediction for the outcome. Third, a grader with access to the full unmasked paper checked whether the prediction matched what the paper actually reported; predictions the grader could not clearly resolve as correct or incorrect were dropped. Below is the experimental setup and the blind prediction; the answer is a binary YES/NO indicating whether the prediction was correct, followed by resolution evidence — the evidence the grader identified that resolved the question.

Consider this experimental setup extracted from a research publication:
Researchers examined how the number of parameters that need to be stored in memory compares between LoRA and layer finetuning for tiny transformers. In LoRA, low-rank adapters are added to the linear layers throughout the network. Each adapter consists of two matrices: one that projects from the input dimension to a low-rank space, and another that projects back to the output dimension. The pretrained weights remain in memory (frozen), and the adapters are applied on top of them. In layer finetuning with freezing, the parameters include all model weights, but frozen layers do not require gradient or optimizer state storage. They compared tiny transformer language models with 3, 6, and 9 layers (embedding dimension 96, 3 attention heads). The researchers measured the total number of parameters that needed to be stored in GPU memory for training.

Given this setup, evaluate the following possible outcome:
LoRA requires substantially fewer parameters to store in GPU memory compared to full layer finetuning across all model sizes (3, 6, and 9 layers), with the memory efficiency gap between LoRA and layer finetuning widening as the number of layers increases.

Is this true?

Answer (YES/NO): NO